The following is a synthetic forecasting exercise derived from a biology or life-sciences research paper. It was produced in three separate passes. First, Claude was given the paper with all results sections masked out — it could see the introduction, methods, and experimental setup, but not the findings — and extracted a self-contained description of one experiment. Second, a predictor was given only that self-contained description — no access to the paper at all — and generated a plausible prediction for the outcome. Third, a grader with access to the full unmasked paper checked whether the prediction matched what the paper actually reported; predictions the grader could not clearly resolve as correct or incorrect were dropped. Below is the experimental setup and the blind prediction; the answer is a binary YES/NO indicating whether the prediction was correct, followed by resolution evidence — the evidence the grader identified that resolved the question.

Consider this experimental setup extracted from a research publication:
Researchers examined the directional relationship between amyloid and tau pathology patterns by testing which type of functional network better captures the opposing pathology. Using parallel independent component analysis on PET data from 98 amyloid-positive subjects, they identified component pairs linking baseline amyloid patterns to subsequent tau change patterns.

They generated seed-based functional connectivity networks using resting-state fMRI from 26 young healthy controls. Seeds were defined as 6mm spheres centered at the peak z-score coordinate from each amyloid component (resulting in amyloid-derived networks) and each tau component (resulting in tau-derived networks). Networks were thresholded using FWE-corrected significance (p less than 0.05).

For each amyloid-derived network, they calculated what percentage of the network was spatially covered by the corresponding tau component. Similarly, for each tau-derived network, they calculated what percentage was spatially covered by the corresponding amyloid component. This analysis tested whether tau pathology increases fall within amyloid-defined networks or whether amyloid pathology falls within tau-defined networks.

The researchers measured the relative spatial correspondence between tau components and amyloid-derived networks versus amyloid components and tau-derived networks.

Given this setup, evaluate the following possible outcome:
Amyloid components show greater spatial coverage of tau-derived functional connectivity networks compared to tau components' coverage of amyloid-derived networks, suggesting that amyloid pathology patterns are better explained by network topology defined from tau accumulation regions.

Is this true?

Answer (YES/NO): NO